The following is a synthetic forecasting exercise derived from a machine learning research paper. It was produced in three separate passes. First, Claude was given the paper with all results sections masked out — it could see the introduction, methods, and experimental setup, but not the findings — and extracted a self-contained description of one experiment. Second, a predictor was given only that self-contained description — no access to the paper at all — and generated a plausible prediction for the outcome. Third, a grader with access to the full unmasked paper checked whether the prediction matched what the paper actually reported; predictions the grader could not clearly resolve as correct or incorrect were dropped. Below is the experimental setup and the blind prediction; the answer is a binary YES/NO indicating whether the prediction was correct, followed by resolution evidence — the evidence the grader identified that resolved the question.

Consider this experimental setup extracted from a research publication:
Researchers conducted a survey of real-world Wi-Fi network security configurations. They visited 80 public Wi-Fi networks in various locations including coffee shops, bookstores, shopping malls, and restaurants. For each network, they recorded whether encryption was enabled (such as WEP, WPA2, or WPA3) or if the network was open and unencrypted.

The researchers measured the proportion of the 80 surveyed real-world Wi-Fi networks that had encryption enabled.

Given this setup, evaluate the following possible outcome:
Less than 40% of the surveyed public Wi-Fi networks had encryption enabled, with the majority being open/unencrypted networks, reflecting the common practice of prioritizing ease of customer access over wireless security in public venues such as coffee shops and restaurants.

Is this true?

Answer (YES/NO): NO